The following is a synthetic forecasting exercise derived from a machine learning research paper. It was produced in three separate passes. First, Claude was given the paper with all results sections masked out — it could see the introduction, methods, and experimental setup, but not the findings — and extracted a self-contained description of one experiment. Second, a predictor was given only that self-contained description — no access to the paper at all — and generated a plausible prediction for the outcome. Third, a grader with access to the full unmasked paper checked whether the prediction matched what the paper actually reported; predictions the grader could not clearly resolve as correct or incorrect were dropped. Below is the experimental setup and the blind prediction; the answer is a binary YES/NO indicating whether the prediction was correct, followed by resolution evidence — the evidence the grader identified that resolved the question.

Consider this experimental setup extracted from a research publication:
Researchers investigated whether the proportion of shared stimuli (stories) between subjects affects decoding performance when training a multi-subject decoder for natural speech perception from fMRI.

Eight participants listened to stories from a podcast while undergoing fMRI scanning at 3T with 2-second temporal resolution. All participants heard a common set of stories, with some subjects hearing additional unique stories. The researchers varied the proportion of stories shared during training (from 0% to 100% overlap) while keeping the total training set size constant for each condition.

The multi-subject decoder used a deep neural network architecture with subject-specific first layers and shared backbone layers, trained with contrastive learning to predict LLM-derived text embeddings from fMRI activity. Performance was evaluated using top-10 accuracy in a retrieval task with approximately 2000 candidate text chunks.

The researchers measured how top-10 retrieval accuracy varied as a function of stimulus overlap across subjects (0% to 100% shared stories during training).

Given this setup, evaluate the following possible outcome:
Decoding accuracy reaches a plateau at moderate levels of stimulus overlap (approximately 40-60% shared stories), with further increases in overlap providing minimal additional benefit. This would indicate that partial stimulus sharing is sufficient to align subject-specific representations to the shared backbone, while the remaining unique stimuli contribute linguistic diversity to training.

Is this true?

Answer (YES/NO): NO